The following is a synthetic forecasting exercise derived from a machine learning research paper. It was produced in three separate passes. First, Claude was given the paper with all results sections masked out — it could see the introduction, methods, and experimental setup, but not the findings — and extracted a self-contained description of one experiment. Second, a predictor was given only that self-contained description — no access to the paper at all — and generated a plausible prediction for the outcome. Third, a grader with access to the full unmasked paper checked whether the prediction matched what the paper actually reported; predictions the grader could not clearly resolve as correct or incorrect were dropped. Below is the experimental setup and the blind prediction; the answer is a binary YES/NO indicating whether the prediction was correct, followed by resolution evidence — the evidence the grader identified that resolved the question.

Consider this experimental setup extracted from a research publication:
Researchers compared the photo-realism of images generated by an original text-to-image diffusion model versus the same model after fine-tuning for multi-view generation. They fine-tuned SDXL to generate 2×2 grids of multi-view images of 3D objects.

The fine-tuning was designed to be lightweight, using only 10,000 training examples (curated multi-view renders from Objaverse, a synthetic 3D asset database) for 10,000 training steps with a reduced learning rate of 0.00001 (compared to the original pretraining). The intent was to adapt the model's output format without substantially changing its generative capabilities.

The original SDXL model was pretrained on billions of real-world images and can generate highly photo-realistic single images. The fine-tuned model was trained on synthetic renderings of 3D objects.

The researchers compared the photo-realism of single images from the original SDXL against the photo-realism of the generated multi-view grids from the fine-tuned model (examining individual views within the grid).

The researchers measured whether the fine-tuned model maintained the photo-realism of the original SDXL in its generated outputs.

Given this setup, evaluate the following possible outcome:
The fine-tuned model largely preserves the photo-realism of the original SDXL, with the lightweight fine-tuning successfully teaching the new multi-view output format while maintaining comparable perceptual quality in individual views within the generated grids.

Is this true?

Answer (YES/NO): NO